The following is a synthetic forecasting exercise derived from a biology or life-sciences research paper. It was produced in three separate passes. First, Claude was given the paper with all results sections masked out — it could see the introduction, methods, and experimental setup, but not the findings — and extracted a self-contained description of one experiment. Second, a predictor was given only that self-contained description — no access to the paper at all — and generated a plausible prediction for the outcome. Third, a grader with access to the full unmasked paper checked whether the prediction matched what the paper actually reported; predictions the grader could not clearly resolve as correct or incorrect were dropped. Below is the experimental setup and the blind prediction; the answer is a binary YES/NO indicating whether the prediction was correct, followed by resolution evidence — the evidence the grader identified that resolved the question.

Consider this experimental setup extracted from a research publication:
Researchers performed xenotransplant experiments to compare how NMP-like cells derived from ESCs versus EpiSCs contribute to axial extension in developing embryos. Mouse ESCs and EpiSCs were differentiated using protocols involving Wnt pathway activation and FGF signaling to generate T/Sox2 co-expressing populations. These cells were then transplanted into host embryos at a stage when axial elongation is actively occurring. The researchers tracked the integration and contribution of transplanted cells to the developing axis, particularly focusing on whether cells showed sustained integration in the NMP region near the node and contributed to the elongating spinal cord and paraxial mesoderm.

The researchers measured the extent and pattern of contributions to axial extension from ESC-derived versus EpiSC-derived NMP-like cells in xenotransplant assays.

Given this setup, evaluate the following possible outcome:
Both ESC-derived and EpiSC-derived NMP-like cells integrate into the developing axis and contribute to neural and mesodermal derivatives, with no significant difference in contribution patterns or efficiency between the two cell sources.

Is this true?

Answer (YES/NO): NO